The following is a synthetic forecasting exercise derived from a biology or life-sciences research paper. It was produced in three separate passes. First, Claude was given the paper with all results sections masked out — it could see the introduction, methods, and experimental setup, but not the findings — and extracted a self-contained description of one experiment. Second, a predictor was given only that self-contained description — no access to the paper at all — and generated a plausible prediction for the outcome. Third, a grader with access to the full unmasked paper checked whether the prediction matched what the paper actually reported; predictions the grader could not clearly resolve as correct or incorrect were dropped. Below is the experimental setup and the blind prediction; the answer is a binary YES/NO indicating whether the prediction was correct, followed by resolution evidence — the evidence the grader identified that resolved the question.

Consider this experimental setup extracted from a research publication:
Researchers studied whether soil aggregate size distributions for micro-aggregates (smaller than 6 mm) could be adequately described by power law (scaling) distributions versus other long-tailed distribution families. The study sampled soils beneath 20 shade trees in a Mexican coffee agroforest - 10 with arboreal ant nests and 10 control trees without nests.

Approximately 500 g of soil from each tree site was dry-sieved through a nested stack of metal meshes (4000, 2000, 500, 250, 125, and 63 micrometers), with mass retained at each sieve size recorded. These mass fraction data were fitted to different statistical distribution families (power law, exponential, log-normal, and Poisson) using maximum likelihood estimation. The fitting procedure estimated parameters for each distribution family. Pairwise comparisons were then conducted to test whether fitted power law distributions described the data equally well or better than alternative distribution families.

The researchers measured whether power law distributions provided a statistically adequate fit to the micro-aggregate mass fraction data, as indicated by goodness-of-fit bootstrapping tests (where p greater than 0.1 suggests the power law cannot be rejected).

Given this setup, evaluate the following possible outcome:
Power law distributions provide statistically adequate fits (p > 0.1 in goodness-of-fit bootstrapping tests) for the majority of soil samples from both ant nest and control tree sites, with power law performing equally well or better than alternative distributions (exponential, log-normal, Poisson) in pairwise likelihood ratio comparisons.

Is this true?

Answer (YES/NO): YES